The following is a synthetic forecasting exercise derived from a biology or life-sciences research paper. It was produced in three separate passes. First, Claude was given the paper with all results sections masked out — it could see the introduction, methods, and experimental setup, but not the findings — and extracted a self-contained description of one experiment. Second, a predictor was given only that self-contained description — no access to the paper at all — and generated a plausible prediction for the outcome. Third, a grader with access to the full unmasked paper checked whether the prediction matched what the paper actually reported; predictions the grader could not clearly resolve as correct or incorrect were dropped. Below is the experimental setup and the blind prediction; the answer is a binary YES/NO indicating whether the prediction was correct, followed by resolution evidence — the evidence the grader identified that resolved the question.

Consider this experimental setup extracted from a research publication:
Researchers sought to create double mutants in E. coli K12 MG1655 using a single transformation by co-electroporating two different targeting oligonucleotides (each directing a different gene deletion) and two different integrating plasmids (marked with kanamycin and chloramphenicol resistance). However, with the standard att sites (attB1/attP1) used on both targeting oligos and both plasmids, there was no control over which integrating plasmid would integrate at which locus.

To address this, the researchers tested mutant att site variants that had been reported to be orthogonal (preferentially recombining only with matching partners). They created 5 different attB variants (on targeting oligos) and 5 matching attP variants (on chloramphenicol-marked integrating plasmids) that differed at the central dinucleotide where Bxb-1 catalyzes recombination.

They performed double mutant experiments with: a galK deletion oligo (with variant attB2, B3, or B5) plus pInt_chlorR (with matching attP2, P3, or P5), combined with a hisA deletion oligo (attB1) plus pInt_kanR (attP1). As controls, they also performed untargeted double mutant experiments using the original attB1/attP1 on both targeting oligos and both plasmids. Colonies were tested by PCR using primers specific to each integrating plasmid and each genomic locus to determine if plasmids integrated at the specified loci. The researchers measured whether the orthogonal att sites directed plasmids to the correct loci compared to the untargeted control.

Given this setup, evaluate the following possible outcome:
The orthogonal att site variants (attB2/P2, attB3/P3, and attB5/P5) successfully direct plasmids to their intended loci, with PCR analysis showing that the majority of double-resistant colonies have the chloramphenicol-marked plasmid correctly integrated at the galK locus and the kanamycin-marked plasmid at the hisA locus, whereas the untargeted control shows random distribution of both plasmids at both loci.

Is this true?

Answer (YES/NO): NO